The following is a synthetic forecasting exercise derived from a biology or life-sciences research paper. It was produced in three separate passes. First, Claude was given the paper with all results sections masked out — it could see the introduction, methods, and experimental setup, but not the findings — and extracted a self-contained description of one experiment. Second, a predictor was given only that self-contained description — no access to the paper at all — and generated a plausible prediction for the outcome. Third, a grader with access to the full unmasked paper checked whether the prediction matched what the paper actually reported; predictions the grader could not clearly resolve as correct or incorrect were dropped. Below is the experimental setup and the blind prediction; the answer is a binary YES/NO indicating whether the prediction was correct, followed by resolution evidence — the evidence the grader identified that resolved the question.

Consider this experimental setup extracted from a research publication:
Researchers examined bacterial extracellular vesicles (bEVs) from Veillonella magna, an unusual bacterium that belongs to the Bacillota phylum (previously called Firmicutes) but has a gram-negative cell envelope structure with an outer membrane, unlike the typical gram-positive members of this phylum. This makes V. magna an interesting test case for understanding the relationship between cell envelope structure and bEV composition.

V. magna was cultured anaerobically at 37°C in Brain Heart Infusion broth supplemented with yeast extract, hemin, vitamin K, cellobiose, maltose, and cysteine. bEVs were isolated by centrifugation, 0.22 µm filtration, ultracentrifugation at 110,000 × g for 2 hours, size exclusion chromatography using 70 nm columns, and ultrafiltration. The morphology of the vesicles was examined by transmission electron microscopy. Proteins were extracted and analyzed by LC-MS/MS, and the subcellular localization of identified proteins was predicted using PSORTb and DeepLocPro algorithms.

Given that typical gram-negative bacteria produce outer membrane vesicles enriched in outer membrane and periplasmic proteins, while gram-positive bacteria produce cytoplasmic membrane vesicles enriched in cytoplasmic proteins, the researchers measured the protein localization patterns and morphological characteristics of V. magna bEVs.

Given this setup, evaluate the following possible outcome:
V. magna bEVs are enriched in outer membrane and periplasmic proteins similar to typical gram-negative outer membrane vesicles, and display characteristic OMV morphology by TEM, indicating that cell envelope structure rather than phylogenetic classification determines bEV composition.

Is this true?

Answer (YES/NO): NO